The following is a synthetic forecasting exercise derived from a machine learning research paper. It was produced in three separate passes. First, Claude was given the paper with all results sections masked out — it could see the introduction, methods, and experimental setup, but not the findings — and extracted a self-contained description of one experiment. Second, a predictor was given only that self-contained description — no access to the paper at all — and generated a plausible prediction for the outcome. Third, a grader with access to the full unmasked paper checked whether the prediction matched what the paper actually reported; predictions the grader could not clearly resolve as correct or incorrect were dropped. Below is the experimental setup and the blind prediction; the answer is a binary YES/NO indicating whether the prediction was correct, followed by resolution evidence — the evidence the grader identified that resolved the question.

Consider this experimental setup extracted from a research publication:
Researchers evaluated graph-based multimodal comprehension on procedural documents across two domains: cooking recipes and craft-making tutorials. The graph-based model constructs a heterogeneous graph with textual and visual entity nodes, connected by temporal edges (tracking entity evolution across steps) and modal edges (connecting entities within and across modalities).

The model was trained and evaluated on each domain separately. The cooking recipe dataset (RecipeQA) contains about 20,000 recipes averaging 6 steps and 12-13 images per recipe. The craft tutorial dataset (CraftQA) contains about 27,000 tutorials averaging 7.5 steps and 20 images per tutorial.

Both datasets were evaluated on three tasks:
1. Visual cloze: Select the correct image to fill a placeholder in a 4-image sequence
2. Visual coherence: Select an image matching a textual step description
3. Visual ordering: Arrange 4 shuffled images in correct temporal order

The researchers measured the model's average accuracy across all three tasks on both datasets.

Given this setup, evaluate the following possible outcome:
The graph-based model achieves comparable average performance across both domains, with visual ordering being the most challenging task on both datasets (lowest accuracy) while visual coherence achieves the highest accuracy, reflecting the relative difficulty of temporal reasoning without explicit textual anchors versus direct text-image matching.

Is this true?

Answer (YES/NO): NO